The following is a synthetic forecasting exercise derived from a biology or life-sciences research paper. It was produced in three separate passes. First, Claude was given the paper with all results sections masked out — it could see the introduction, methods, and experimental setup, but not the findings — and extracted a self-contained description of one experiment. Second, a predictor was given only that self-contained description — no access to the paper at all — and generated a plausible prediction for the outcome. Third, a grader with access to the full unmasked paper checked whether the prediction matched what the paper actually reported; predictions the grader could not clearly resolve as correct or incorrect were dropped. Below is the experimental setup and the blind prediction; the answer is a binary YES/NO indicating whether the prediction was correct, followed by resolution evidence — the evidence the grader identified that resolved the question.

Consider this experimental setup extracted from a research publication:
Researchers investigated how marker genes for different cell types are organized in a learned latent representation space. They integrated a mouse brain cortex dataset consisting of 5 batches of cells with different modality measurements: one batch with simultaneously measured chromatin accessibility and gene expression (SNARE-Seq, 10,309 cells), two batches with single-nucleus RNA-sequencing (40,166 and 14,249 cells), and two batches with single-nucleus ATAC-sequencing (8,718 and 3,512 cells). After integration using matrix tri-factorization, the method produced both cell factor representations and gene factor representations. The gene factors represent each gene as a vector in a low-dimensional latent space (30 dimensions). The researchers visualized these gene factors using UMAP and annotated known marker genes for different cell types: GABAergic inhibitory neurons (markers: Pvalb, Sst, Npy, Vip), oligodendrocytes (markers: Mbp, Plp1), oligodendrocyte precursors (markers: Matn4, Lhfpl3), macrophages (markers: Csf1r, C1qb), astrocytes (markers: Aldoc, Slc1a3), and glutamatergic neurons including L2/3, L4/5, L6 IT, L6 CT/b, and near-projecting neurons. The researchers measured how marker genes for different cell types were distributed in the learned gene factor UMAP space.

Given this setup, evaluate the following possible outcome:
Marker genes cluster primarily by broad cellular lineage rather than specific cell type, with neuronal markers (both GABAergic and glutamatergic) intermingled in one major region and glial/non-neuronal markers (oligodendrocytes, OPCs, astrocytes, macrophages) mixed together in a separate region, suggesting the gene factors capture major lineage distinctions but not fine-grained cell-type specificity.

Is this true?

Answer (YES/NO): NO